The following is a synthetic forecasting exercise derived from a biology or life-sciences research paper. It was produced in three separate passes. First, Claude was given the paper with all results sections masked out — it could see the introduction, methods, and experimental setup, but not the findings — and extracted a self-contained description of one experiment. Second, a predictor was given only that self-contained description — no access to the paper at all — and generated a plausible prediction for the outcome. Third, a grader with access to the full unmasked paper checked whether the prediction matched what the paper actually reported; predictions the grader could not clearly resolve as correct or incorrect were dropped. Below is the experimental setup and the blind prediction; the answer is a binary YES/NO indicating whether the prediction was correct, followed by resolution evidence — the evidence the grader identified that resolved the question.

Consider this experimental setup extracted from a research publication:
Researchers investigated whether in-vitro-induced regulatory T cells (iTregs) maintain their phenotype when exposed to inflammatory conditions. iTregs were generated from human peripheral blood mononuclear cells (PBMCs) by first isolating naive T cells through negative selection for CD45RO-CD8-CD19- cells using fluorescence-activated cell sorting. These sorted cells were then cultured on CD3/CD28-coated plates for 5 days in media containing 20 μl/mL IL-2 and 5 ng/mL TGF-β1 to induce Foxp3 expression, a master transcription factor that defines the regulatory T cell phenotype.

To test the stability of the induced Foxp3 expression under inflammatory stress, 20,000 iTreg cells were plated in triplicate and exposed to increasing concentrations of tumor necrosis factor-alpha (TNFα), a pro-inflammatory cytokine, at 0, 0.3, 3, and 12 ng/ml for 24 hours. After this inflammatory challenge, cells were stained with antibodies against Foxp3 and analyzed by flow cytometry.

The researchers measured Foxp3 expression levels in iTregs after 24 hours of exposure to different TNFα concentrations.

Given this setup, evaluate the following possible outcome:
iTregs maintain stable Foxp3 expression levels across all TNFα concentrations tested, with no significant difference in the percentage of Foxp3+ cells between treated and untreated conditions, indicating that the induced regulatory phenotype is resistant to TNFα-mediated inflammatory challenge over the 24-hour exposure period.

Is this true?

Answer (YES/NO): NO